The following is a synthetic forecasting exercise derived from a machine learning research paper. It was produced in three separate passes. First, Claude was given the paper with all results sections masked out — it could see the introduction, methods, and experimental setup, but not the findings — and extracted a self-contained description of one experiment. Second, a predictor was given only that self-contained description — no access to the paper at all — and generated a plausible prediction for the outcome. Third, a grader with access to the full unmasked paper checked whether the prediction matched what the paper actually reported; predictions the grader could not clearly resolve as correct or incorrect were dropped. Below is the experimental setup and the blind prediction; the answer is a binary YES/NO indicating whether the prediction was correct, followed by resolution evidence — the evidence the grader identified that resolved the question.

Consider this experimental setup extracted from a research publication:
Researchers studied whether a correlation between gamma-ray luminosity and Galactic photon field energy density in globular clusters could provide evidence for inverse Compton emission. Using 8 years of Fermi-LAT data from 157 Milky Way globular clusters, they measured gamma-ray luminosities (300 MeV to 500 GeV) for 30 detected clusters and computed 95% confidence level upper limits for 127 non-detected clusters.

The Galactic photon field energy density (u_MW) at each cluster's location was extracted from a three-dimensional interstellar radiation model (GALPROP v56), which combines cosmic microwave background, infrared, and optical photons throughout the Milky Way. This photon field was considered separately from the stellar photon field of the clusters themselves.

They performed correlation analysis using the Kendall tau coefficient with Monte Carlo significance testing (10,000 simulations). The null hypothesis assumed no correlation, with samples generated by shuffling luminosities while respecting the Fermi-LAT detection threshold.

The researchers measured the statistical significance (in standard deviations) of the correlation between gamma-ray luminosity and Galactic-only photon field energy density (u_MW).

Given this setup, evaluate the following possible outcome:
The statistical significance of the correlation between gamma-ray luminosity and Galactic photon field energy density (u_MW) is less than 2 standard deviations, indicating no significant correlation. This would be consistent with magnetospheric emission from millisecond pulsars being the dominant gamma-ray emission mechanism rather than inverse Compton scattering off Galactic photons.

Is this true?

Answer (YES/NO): YES